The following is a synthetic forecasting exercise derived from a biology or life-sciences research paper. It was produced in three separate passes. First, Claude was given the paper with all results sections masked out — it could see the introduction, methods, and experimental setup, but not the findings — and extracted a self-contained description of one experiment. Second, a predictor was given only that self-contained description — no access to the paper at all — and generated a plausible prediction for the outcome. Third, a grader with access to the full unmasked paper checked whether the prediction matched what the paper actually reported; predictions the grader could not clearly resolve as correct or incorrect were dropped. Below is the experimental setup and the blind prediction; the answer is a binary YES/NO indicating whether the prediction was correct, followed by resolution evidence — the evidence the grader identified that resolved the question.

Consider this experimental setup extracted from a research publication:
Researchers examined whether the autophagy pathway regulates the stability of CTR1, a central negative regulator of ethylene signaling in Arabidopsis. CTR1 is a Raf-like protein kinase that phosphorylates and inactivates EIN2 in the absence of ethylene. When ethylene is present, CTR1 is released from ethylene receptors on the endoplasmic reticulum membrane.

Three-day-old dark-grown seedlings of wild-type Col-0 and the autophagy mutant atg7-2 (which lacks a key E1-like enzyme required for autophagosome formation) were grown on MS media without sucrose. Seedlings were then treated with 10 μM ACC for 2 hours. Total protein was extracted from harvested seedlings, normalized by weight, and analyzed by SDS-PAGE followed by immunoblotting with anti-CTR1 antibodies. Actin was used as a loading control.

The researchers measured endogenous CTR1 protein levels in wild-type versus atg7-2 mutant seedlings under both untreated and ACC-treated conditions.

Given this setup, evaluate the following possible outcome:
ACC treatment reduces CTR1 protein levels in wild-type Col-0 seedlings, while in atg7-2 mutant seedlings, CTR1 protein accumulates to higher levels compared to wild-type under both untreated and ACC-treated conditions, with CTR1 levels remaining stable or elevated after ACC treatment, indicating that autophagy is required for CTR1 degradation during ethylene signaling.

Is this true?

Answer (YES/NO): NO